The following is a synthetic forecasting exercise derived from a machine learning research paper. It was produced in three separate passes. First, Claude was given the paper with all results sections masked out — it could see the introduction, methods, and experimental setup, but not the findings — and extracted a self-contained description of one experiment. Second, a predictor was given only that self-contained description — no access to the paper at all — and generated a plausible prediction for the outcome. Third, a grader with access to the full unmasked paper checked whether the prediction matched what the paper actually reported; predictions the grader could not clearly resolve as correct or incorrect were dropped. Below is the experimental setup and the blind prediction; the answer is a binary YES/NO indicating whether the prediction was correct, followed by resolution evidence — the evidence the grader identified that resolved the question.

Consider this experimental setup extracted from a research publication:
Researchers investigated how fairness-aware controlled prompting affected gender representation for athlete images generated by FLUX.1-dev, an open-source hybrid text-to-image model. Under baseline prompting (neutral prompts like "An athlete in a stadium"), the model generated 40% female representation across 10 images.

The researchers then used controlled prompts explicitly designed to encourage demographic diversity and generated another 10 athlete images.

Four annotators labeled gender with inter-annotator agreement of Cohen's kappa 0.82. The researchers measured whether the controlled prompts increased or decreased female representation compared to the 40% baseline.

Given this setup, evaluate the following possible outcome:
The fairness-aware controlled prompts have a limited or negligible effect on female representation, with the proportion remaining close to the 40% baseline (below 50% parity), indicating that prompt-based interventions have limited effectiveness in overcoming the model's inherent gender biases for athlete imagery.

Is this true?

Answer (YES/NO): NO